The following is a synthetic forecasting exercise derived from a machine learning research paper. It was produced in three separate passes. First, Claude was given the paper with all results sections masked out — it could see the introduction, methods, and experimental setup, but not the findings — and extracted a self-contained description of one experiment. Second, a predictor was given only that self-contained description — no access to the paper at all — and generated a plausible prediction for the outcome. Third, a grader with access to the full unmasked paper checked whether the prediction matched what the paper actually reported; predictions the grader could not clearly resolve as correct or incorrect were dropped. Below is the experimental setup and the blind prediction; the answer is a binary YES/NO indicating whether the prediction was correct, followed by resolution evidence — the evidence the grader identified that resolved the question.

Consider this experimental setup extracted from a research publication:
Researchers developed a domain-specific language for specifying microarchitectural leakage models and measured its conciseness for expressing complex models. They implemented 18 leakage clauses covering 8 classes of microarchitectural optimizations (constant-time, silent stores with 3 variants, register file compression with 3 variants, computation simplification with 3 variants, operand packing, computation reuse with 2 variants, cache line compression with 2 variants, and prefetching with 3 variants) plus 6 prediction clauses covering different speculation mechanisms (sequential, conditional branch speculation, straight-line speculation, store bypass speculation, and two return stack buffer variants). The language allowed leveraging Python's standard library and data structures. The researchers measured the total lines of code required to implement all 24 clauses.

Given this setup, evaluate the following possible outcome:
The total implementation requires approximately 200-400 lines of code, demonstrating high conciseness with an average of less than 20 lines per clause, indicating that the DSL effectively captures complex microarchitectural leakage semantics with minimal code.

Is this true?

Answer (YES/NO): NO